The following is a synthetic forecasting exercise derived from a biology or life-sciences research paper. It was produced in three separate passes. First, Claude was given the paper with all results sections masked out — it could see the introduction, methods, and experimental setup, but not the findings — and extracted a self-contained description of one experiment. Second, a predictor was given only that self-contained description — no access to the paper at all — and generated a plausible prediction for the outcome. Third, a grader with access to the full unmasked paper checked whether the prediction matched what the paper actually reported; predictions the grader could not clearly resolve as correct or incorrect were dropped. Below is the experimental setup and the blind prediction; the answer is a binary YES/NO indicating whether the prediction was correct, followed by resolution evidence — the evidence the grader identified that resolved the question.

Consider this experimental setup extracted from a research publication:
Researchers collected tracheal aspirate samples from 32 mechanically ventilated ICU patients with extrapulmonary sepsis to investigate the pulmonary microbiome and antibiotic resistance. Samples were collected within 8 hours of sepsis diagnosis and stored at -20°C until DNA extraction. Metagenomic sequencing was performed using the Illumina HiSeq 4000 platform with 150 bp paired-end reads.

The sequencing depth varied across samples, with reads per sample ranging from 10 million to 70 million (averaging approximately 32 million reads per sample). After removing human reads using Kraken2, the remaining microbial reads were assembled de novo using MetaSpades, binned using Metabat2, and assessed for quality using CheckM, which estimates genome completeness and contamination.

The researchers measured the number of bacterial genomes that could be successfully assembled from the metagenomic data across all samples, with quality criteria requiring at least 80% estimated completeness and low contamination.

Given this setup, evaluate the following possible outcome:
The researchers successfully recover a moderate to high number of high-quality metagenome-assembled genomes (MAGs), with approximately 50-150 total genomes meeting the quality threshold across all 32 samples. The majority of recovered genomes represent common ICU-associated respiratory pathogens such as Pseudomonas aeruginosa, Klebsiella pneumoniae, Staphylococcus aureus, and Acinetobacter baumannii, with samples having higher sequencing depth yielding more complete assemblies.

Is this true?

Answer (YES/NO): NO